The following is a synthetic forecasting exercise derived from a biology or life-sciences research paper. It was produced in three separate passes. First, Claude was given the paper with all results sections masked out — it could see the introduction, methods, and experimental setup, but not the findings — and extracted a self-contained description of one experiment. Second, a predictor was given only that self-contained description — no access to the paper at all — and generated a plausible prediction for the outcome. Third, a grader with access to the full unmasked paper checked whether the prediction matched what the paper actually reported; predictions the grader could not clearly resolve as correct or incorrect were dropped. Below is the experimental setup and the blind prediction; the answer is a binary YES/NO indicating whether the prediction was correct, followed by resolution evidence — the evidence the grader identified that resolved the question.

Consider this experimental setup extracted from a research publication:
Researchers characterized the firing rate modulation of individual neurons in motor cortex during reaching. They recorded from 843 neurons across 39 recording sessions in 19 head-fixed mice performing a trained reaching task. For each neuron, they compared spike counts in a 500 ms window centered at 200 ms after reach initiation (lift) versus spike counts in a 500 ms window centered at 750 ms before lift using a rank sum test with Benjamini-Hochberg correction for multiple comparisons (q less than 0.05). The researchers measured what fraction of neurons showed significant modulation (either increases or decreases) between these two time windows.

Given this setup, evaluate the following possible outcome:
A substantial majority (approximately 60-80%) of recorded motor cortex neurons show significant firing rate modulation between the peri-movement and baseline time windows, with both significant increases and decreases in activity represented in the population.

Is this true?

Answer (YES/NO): YES